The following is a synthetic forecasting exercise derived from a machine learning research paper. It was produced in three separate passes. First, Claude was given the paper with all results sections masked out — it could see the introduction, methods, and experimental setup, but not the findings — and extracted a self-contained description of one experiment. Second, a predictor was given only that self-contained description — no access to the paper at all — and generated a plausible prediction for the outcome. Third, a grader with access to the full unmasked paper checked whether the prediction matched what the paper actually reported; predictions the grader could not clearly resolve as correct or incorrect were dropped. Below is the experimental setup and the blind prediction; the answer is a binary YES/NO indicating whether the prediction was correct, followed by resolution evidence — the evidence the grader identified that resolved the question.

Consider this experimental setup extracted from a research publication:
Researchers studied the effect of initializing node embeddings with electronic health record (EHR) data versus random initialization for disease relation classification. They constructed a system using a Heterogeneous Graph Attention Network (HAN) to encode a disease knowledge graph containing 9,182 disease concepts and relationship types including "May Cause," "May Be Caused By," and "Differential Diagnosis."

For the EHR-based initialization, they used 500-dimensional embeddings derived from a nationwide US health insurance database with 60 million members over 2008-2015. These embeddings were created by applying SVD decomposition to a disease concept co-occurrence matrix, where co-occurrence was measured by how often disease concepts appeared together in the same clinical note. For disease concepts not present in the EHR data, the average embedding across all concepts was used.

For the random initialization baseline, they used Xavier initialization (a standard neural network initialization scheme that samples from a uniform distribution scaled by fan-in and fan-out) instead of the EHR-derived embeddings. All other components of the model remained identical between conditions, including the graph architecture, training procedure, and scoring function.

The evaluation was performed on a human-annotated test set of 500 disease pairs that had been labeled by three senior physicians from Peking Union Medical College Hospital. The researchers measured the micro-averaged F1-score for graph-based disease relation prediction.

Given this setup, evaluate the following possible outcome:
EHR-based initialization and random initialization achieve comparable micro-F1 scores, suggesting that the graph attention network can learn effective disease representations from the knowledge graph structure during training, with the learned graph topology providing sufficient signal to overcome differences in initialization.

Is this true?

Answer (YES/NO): NO